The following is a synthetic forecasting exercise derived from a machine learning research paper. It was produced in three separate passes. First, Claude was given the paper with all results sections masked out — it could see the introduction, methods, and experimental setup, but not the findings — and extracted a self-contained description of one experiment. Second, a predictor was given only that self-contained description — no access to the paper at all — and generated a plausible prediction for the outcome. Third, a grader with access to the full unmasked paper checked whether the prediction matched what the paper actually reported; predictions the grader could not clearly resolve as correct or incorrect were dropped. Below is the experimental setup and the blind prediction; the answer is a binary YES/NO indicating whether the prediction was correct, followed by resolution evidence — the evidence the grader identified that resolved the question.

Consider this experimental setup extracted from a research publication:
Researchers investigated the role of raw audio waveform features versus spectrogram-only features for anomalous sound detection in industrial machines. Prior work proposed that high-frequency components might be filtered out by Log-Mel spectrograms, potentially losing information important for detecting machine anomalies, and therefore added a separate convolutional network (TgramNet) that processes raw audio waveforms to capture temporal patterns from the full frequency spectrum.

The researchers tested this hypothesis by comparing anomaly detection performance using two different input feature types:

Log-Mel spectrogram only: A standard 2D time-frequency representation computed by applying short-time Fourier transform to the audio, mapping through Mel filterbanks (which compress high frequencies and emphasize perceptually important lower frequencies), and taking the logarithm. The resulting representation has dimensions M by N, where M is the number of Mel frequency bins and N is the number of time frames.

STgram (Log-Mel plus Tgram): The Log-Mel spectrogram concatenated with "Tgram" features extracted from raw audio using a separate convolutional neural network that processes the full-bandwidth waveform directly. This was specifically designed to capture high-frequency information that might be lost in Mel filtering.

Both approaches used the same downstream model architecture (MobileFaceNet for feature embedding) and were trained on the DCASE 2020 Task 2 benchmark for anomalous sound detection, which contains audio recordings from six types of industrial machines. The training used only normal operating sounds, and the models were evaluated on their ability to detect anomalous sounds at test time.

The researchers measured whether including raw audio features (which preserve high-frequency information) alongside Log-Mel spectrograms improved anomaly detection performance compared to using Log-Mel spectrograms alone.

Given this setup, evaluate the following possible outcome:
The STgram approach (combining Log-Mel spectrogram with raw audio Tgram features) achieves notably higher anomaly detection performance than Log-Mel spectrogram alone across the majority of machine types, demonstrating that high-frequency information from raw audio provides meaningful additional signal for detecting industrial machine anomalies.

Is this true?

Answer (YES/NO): NO